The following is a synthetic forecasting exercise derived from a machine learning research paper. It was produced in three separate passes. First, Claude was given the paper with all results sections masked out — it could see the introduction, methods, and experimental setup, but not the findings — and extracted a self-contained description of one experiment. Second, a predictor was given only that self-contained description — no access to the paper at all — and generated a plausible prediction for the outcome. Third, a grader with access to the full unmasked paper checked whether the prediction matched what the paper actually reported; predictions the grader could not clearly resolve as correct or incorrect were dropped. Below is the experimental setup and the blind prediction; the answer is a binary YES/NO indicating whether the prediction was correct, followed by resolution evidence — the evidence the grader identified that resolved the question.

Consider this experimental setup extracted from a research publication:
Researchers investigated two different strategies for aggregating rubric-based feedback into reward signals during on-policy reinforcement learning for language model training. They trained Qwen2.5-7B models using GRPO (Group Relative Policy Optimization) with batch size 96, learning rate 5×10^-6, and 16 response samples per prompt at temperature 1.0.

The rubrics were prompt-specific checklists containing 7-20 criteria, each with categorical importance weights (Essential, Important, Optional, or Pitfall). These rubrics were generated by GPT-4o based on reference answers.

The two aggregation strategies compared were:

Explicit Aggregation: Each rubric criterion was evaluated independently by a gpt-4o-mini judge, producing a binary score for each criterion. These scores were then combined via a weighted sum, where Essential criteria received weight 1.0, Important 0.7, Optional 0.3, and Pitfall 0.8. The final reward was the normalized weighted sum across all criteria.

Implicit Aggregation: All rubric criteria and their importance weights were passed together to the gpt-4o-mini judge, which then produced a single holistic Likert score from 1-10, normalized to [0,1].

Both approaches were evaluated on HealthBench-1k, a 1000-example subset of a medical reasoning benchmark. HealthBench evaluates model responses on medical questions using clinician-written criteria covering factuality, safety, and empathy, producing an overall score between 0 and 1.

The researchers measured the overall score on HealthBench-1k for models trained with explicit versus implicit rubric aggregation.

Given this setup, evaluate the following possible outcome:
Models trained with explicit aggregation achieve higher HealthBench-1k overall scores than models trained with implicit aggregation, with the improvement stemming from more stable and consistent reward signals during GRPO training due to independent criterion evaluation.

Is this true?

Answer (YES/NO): NO